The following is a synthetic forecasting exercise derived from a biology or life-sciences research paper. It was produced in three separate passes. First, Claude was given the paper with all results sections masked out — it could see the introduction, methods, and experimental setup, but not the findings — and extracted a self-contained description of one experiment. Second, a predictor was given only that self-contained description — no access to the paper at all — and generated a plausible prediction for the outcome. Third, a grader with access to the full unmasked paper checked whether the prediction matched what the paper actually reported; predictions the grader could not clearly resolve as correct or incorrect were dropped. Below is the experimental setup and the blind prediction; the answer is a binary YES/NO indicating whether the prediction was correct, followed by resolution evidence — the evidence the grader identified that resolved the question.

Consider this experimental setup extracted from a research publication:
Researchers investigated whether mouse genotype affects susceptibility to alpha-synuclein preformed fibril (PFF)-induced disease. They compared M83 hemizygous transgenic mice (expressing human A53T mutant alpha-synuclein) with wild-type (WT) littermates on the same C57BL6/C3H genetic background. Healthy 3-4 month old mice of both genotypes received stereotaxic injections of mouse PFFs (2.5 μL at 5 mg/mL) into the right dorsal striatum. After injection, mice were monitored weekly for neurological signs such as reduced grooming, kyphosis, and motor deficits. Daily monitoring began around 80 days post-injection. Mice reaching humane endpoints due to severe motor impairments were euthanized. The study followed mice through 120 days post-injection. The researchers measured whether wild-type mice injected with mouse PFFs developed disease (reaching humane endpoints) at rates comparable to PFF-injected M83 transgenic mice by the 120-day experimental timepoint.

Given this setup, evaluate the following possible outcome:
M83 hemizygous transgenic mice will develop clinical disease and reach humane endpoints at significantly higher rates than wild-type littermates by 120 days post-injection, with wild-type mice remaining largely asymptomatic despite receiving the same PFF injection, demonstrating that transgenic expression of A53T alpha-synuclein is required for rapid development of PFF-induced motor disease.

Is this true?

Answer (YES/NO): NO